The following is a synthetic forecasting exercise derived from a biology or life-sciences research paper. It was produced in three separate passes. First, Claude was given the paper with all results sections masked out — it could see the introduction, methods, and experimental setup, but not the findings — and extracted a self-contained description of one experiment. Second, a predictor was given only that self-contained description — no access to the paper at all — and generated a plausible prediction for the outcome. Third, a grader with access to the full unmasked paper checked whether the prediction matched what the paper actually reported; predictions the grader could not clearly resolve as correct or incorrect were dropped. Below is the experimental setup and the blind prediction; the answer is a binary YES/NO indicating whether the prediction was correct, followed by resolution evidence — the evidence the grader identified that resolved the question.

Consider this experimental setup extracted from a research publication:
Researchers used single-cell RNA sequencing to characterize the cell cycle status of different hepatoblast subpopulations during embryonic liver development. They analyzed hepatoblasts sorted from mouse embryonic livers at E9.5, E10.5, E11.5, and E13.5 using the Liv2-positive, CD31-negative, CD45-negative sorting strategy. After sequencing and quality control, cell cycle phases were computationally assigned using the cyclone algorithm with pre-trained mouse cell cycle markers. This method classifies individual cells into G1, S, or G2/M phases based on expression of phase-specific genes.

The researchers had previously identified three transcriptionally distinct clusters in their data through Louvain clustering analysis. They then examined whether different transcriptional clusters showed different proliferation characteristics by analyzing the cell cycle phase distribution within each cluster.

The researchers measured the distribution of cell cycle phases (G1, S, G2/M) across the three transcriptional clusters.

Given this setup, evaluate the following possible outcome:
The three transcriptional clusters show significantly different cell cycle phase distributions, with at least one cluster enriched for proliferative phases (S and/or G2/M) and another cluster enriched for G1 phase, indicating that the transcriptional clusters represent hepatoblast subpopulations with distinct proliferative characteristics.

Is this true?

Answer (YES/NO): NO